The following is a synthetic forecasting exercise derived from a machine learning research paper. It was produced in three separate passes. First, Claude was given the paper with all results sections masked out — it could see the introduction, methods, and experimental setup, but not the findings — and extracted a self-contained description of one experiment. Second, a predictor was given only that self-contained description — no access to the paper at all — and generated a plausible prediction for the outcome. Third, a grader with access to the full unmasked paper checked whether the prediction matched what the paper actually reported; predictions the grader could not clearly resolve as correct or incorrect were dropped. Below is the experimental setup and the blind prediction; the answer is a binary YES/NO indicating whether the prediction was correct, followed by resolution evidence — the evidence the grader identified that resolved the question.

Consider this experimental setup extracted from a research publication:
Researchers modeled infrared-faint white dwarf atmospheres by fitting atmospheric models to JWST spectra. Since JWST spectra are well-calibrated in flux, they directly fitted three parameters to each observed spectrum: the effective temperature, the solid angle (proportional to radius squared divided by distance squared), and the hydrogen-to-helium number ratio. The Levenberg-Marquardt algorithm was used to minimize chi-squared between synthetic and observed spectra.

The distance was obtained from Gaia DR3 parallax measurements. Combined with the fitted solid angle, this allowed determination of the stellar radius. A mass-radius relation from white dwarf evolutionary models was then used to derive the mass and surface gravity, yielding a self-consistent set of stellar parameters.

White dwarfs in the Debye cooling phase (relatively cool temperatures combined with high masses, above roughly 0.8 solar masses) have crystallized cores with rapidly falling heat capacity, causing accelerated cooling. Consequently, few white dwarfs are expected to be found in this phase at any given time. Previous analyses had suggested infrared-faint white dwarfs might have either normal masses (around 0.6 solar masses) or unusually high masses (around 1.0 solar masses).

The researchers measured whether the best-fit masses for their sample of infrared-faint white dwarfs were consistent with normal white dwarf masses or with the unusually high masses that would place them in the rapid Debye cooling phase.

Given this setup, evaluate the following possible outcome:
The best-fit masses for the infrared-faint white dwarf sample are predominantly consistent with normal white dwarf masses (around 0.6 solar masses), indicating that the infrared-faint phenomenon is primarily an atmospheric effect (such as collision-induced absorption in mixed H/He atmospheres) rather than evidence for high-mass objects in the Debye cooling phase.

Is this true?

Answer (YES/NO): NO